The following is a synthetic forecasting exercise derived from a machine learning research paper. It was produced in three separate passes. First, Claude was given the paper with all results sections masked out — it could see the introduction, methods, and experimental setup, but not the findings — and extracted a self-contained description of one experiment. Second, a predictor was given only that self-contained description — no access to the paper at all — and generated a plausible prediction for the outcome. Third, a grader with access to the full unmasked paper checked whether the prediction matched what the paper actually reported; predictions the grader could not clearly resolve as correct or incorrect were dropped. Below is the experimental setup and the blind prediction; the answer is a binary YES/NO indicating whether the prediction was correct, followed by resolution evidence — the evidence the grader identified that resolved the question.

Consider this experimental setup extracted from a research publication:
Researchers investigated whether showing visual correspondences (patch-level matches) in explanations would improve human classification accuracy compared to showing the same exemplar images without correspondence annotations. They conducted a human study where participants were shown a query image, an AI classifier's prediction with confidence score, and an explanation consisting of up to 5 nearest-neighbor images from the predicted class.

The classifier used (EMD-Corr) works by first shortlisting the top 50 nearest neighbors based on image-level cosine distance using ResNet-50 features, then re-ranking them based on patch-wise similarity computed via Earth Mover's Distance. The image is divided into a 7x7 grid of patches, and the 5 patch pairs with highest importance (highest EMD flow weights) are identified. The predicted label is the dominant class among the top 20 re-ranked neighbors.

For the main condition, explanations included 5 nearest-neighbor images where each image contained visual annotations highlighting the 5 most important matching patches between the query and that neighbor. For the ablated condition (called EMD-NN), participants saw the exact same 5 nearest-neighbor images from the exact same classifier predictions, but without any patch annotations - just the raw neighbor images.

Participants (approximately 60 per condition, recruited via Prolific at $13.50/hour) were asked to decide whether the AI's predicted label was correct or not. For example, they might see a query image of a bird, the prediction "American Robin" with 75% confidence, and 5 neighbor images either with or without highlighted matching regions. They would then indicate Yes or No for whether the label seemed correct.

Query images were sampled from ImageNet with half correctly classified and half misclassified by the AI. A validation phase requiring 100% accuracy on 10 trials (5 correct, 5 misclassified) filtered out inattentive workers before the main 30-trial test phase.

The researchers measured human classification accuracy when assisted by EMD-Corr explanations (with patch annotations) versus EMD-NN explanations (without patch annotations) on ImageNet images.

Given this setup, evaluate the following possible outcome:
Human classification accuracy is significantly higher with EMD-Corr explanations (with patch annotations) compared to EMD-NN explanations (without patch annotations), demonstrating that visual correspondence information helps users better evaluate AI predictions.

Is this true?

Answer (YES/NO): NO